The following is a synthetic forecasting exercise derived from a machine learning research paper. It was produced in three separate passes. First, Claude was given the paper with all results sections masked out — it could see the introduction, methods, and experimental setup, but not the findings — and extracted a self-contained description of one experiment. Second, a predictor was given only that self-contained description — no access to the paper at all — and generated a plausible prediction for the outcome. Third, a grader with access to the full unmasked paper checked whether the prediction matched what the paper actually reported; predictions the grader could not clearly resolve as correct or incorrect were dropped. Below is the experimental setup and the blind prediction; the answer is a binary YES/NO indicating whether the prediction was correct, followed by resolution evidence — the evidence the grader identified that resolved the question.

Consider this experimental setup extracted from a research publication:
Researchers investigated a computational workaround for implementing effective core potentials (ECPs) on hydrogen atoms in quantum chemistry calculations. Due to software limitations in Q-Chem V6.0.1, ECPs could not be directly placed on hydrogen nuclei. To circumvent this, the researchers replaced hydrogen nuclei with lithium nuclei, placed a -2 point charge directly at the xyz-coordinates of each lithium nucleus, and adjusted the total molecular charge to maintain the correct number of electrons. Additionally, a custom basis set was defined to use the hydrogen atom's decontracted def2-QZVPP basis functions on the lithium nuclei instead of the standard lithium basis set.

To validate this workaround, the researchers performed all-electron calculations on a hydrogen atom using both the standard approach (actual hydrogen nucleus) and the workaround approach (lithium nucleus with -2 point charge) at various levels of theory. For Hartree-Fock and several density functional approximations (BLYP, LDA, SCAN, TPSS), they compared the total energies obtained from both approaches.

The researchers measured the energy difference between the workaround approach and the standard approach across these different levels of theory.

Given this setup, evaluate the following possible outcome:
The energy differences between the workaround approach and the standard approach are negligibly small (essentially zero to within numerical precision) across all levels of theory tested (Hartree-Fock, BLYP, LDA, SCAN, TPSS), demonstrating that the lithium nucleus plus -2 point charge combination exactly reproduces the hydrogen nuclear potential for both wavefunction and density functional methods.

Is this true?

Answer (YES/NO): NO